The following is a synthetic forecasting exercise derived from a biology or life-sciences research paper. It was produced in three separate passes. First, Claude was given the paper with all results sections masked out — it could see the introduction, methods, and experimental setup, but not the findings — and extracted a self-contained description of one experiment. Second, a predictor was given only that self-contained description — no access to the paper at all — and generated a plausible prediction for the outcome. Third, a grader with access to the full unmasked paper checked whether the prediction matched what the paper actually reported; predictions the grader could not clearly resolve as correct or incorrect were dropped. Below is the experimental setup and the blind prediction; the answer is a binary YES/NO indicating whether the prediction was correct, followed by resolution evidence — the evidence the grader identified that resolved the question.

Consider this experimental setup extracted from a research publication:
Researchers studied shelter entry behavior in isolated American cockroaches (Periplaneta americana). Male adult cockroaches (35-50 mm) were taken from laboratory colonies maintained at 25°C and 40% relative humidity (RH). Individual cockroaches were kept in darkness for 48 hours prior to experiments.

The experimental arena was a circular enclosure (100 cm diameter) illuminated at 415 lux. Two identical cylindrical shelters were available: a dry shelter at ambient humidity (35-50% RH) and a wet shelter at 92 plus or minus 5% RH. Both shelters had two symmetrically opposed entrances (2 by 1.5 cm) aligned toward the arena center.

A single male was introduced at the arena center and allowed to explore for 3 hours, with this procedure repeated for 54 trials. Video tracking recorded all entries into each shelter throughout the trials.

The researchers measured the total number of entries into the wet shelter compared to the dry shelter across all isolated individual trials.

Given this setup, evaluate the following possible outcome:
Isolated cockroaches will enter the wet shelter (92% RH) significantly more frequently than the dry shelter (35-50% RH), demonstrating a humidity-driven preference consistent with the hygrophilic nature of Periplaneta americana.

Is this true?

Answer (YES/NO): YES